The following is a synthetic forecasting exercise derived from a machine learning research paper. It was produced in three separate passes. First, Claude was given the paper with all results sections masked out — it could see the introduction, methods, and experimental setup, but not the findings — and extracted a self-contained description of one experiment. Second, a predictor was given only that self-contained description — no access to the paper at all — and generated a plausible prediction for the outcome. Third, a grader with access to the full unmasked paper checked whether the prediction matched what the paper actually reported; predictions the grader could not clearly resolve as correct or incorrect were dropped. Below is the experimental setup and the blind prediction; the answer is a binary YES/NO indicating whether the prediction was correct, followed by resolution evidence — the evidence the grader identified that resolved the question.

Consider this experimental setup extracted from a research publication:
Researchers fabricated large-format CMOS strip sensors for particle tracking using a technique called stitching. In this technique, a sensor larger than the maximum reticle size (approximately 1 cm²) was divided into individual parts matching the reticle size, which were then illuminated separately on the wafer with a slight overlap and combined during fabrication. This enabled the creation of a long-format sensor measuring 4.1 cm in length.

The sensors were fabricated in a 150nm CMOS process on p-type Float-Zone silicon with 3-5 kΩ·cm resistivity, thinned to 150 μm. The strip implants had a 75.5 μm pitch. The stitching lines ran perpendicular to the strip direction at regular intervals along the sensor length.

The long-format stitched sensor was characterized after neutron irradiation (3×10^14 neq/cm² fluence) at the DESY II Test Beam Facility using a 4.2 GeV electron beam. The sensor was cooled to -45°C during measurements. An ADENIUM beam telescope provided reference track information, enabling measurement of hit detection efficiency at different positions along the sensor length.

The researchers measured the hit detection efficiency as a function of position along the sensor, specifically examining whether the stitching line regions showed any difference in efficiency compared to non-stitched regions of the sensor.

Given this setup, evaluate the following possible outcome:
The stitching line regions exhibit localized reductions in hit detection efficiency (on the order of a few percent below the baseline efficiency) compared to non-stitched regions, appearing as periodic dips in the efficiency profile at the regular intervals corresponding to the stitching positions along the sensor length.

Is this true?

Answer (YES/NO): NO